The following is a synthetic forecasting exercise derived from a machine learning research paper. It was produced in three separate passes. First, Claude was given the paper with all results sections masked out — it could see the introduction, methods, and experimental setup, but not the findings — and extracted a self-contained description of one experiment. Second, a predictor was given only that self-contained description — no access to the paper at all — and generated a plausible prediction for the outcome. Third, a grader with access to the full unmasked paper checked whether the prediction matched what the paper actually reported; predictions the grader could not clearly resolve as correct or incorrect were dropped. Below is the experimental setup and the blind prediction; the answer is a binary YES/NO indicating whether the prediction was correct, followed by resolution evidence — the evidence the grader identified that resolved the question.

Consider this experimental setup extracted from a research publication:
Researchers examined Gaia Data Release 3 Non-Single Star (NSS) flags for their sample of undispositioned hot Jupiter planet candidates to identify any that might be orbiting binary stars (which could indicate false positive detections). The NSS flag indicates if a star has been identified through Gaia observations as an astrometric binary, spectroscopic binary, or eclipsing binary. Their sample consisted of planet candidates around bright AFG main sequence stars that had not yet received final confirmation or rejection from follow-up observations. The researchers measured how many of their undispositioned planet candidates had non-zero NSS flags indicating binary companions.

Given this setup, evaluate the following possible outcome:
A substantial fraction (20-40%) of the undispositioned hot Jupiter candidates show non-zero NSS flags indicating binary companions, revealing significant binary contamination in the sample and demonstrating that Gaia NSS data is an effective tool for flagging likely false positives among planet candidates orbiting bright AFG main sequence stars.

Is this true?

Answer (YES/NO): NO